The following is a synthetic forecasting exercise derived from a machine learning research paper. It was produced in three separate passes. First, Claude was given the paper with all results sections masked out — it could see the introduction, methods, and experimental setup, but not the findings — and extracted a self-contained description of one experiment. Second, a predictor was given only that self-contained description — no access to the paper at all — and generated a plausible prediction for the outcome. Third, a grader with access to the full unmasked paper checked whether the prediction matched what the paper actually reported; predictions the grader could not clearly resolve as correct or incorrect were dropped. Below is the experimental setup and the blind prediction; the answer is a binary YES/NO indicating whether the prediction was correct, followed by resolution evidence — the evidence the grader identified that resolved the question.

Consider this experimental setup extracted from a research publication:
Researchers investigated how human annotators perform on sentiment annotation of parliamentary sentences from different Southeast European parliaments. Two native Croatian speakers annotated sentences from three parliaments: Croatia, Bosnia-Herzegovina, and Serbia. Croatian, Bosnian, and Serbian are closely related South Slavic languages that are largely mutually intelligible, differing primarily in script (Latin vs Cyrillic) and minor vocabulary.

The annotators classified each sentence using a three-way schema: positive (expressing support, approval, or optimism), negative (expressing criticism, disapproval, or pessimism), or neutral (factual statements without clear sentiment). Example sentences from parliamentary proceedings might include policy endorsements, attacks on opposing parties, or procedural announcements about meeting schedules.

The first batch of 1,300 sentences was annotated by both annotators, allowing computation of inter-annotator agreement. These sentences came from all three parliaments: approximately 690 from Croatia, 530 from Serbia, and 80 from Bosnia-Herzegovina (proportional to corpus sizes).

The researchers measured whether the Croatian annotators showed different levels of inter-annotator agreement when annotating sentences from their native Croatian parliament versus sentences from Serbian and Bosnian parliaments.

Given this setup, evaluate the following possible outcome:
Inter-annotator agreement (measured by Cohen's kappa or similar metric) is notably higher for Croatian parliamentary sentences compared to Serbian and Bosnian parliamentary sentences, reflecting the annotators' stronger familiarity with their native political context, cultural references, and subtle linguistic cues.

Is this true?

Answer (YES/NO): NO